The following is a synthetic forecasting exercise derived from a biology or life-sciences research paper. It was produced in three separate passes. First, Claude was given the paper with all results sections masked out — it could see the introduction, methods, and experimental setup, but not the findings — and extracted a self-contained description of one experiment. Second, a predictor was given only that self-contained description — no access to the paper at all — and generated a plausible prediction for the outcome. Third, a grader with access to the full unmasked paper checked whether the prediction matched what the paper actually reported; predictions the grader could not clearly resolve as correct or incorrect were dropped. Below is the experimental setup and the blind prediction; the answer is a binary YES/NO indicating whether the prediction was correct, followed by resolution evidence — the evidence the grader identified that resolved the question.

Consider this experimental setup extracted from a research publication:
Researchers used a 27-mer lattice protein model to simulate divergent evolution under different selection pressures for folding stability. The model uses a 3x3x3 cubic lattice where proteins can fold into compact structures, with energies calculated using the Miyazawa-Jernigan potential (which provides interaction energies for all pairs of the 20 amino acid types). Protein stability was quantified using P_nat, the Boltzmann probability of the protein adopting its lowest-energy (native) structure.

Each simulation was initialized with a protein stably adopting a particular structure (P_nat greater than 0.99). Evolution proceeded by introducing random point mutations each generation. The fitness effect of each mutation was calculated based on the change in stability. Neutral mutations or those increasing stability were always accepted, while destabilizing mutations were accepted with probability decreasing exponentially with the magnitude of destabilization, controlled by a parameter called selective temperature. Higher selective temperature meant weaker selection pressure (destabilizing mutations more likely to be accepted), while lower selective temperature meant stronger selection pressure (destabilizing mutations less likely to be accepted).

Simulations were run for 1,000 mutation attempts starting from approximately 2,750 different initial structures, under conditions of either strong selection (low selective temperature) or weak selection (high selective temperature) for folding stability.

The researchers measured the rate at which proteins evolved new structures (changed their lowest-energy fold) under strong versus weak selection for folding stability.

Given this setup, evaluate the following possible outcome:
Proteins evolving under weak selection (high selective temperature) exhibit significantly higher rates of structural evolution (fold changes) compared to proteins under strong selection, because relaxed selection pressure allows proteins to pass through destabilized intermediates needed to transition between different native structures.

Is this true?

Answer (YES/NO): YES